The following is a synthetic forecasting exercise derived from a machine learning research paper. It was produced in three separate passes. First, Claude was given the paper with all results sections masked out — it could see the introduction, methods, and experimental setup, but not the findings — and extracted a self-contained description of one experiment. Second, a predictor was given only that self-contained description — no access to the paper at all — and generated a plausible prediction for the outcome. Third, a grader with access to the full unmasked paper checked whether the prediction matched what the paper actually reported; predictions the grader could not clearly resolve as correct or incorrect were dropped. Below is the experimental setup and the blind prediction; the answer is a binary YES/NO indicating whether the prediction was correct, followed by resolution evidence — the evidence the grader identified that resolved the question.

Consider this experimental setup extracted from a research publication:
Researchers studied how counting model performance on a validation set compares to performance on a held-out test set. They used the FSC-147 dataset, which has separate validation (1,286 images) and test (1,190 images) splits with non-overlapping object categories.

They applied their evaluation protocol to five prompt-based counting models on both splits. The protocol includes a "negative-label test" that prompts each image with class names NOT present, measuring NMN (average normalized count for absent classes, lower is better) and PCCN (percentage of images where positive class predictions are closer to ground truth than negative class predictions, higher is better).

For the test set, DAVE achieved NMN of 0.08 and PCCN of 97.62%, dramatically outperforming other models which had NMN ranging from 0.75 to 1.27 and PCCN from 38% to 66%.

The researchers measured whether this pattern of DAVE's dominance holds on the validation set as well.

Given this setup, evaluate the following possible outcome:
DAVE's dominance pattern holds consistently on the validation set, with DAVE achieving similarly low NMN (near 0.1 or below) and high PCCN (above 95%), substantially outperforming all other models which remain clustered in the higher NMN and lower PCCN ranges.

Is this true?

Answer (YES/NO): YES